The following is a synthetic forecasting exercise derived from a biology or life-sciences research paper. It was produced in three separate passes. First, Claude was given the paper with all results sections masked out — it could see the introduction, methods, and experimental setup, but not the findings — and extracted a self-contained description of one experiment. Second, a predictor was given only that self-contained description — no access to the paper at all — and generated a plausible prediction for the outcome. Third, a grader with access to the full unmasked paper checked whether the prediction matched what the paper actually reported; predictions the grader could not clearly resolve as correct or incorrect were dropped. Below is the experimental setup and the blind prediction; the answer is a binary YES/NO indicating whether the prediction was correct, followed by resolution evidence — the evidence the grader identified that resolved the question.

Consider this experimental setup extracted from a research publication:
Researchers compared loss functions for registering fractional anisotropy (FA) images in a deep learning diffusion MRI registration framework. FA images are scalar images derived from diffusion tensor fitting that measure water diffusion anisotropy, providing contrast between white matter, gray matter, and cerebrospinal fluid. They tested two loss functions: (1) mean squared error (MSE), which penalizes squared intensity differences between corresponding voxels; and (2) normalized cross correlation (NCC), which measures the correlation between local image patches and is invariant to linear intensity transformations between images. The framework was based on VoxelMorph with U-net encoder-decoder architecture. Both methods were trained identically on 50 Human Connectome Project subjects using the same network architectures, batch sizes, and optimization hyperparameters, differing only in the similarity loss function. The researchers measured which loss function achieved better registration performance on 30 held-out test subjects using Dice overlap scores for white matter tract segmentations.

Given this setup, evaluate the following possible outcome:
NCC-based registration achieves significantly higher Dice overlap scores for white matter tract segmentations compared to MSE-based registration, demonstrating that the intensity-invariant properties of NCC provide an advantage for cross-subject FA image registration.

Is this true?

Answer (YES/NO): NO